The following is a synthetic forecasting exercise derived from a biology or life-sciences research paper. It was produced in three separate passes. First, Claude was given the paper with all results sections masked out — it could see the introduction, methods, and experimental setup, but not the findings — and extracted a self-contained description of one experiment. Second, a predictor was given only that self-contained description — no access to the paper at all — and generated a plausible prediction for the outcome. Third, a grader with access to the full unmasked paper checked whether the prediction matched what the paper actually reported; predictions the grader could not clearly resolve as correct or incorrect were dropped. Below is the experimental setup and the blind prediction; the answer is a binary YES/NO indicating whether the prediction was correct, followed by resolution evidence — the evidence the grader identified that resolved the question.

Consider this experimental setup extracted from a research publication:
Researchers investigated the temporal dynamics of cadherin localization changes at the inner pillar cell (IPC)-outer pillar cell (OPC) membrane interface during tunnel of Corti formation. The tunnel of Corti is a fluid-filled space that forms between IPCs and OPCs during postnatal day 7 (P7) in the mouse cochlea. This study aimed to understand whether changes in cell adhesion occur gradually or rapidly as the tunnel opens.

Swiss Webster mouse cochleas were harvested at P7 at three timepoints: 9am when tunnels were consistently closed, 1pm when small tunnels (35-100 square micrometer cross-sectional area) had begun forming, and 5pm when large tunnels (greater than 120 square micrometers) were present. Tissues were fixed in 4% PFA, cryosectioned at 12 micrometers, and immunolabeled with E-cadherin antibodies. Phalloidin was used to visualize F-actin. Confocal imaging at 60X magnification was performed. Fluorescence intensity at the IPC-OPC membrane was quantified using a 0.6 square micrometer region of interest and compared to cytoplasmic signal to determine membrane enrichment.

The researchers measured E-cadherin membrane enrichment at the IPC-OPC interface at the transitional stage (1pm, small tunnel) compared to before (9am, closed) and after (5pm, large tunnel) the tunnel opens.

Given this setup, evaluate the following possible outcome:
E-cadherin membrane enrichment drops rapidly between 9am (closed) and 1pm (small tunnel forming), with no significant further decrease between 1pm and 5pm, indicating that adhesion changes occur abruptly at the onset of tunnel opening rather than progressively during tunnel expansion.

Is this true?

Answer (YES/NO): YES